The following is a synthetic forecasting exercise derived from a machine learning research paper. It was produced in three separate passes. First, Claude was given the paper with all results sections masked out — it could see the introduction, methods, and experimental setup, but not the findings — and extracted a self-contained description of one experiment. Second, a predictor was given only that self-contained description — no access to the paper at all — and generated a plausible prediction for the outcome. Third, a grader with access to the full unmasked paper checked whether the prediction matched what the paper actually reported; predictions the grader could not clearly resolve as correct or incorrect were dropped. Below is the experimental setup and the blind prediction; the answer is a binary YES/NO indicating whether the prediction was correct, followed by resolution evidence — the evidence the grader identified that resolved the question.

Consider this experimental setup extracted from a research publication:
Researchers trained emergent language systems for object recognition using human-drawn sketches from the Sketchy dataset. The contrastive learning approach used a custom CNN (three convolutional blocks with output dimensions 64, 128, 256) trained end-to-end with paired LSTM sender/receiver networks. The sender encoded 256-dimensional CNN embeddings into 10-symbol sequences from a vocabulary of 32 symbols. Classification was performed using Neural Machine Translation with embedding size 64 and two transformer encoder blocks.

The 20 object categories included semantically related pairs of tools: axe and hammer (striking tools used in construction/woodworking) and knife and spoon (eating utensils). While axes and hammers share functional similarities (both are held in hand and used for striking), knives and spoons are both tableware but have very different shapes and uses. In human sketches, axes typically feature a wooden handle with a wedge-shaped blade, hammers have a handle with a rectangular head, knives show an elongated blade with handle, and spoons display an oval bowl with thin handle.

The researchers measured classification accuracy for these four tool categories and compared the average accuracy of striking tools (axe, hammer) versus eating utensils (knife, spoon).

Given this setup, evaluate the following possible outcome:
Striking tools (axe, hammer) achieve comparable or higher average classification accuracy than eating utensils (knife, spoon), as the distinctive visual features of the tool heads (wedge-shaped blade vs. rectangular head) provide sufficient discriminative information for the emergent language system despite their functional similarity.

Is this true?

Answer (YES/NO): NO